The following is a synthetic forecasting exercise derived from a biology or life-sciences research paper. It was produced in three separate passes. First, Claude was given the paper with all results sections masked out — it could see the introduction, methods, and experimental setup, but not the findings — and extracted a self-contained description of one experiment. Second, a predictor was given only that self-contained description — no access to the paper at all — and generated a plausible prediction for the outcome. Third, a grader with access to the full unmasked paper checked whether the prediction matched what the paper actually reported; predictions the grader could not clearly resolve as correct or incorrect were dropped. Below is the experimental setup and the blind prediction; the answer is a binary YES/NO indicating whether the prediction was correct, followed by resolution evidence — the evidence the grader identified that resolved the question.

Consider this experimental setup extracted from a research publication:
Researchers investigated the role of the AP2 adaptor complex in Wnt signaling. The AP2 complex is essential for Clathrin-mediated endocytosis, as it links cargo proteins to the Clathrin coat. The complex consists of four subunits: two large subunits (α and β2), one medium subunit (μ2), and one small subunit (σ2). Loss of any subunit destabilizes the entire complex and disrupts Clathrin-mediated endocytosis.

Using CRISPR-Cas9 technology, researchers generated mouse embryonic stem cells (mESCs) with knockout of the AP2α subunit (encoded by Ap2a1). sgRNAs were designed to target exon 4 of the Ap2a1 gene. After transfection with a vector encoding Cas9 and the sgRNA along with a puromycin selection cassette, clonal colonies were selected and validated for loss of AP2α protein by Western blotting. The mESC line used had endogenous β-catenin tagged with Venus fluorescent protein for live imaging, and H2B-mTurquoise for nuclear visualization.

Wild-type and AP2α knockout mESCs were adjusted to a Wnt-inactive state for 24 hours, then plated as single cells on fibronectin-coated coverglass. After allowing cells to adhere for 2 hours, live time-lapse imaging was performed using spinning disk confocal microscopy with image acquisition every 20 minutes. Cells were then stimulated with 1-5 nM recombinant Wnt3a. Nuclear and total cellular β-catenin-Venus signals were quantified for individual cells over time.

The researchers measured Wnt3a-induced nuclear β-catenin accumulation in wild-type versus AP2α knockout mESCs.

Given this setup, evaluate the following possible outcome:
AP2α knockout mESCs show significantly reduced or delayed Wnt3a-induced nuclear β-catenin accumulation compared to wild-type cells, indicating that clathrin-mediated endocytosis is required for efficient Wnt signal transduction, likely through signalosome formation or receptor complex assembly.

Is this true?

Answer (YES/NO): NO